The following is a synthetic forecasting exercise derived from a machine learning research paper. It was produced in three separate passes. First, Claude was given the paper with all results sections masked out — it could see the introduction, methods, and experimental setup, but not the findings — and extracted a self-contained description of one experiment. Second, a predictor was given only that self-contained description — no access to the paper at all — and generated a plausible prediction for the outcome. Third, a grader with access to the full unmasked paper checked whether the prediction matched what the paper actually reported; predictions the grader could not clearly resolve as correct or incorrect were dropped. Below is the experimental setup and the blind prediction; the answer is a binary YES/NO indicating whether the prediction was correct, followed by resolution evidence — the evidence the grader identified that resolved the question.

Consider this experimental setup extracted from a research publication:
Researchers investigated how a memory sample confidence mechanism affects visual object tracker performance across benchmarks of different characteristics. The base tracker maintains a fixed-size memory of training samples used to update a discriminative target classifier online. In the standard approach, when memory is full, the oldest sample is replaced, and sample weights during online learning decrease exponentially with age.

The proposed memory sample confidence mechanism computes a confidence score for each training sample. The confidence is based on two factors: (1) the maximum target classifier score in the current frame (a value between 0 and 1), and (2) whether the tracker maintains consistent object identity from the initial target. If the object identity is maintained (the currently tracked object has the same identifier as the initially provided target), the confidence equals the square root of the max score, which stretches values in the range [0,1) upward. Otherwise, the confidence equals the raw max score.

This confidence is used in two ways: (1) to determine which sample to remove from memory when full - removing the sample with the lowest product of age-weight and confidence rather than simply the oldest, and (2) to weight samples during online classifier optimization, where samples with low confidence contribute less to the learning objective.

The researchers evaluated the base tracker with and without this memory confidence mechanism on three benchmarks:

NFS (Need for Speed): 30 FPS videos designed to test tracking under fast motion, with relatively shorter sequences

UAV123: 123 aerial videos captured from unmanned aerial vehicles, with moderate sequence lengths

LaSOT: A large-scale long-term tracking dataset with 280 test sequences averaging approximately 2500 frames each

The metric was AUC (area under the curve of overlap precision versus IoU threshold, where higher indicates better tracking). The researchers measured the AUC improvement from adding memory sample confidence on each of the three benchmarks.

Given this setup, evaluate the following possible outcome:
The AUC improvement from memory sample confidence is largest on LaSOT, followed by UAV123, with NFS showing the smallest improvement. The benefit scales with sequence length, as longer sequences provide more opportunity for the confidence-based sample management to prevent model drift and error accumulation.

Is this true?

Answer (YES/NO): NO